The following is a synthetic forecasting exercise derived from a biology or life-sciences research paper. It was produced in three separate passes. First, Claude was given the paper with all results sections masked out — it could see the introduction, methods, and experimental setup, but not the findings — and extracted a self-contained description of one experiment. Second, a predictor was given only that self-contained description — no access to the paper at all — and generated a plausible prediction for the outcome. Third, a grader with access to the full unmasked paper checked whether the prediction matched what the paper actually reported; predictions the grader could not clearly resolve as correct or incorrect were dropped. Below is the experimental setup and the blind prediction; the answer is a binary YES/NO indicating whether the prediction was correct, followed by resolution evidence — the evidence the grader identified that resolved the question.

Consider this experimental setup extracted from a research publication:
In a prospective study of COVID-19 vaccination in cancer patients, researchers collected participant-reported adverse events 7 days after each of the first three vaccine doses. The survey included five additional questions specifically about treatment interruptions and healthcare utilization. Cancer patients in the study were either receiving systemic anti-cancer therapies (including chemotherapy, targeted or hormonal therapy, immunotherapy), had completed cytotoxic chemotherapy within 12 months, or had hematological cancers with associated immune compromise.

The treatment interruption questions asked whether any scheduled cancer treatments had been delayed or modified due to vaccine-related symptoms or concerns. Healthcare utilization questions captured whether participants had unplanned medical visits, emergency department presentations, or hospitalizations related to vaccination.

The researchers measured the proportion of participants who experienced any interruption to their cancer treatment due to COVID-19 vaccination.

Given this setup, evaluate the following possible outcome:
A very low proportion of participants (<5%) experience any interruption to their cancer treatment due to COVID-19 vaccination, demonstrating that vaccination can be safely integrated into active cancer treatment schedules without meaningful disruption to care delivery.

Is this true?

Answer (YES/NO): YES